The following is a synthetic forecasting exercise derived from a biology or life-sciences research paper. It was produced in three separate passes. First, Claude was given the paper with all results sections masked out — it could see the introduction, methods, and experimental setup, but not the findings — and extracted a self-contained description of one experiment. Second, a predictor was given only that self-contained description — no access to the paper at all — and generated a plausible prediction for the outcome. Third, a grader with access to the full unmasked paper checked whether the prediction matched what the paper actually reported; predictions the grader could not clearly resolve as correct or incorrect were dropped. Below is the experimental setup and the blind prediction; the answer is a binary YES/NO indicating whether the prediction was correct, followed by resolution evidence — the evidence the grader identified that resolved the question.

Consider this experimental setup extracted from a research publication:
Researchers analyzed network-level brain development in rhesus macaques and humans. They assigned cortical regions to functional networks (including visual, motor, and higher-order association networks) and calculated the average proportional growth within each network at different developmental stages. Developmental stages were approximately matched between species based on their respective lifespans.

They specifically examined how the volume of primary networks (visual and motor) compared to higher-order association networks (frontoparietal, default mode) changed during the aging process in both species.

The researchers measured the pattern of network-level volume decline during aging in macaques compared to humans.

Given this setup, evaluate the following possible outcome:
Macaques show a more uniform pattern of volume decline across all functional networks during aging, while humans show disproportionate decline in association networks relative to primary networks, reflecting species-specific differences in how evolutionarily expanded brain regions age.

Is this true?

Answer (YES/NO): YES